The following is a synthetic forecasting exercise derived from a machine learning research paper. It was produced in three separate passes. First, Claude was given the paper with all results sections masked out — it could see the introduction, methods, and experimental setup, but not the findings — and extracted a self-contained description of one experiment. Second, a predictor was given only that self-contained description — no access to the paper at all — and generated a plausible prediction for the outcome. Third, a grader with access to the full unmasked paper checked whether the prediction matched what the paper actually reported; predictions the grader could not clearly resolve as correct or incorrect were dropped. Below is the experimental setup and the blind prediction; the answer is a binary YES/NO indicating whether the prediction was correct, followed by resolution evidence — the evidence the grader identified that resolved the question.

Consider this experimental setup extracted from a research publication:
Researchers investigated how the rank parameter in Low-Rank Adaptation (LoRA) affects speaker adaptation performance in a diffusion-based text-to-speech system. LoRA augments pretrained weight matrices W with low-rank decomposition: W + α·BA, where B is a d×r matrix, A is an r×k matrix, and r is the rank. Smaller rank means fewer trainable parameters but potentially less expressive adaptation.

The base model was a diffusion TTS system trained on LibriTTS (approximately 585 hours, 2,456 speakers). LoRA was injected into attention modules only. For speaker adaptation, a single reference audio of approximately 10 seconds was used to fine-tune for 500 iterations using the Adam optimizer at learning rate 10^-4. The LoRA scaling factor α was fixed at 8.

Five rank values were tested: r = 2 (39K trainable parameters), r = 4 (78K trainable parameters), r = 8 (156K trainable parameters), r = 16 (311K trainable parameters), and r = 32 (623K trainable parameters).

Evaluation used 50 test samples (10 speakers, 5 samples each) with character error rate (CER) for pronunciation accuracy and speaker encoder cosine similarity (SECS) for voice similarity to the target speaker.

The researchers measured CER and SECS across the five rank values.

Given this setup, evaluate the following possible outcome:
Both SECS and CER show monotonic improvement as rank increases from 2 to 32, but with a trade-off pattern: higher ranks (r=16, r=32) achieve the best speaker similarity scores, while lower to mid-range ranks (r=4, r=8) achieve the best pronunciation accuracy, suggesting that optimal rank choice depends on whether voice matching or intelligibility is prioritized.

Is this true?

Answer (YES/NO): NO